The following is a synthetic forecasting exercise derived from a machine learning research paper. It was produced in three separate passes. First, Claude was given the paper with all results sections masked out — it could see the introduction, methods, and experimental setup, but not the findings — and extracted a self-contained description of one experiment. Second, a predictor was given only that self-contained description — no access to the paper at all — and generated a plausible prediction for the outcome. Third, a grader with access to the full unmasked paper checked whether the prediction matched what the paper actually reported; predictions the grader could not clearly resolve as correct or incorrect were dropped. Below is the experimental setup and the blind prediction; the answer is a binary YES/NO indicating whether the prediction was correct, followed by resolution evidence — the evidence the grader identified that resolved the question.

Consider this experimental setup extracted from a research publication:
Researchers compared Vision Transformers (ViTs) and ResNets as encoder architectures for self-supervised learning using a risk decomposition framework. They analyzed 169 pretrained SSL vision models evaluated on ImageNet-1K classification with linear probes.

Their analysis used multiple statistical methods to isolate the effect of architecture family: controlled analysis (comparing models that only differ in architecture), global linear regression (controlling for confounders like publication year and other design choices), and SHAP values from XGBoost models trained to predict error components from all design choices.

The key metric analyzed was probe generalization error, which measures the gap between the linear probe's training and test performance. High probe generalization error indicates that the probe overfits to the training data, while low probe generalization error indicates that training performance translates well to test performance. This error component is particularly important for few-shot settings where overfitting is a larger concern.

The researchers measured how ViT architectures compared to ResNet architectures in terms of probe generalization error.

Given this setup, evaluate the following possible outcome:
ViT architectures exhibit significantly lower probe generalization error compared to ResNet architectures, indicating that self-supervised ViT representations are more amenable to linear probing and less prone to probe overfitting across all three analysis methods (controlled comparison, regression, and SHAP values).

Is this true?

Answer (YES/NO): YES